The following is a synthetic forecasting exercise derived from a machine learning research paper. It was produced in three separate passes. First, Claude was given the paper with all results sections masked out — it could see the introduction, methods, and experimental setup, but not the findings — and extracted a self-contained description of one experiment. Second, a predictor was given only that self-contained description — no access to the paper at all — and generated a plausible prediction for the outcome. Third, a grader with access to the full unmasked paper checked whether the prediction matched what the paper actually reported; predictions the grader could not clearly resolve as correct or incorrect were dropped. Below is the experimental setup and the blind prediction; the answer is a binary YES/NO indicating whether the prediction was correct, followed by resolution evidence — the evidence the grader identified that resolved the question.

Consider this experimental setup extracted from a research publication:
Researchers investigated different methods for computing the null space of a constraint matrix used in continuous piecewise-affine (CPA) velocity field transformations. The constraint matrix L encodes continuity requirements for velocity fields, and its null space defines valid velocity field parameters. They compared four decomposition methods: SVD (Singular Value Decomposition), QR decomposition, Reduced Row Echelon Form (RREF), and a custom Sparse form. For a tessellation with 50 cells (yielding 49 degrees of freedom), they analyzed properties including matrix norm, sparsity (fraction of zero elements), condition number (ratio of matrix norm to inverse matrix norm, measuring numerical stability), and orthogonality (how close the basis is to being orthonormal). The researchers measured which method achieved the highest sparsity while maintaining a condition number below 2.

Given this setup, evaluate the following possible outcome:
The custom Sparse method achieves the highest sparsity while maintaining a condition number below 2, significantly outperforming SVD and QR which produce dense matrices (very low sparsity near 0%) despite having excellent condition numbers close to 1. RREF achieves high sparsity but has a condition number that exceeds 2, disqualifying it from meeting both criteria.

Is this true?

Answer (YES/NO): NO